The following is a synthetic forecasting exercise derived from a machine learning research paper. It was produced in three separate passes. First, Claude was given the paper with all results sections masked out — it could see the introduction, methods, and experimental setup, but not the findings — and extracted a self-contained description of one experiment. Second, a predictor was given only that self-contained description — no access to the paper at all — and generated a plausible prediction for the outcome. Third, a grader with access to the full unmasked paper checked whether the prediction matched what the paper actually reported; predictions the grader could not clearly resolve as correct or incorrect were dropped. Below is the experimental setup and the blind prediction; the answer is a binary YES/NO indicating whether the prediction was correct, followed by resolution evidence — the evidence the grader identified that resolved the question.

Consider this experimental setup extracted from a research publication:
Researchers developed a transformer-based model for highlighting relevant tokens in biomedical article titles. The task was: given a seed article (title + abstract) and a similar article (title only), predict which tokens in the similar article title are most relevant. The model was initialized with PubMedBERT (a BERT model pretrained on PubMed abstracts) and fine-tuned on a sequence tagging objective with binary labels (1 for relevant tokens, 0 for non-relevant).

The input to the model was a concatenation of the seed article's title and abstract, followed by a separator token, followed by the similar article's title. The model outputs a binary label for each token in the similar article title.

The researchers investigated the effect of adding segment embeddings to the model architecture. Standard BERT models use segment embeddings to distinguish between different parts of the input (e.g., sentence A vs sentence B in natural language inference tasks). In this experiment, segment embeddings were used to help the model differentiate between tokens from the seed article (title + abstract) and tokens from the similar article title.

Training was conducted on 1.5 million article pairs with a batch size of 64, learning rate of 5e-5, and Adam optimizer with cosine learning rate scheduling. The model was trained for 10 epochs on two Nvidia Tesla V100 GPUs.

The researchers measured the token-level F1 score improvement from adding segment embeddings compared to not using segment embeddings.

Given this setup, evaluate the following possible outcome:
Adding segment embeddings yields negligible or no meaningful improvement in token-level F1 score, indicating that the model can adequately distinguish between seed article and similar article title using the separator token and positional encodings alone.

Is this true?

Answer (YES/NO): NO